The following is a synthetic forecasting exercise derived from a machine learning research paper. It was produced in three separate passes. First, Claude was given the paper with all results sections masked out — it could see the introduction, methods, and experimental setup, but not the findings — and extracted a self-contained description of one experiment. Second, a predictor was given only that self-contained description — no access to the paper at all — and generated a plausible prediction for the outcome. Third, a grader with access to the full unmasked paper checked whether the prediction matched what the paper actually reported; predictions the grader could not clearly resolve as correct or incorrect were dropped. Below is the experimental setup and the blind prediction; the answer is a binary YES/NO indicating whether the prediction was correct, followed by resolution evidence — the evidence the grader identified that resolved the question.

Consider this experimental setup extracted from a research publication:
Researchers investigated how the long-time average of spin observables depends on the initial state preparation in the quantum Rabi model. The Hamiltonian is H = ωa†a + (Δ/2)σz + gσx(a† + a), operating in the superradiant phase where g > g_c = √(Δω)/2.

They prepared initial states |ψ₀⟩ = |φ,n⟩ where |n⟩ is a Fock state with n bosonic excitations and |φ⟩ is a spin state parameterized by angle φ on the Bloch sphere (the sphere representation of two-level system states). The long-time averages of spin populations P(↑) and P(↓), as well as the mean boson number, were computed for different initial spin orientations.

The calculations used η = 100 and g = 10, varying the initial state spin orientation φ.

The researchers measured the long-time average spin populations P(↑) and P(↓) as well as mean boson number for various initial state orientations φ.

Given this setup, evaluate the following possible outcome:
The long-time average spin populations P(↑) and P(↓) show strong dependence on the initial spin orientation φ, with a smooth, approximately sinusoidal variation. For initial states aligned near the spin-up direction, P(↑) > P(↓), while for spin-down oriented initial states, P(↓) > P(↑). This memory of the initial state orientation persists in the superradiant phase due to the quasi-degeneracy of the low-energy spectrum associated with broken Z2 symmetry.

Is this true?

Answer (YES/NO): NO